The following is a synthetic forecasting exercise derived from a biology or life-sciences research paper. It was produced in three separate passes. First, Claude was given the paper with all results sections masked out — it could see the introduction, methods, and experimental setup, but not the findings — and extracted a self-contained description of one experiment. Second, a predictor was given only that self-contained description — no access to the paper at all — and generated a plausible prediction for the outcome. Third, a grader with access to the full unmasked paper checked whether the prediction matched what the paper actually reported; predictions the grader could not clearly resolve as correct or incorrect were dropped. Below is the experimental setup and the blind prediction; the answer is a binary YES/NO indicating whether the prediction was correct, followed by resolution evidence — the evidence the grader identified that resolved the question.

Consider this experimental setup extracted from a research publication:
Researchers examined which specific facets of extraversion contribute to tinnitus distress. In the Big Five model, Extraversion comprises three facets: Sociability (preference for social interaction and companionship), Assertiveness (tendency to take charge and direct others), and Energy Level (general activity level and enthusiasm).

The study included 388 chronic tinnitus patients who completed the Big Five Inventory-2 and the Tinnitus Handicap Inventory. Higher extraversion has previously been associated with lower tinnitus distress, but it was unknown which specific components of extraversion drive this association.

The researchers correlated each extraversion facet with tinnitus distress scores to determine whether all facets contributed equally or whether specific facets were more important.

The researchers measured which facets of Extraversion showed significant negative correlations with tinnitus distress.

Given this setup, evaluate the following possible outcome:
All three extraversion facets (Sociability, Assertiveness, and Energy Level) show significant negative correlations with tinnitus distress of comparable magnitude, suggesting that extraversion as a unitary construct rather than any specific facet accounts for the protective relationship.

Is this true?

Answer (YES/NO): NO